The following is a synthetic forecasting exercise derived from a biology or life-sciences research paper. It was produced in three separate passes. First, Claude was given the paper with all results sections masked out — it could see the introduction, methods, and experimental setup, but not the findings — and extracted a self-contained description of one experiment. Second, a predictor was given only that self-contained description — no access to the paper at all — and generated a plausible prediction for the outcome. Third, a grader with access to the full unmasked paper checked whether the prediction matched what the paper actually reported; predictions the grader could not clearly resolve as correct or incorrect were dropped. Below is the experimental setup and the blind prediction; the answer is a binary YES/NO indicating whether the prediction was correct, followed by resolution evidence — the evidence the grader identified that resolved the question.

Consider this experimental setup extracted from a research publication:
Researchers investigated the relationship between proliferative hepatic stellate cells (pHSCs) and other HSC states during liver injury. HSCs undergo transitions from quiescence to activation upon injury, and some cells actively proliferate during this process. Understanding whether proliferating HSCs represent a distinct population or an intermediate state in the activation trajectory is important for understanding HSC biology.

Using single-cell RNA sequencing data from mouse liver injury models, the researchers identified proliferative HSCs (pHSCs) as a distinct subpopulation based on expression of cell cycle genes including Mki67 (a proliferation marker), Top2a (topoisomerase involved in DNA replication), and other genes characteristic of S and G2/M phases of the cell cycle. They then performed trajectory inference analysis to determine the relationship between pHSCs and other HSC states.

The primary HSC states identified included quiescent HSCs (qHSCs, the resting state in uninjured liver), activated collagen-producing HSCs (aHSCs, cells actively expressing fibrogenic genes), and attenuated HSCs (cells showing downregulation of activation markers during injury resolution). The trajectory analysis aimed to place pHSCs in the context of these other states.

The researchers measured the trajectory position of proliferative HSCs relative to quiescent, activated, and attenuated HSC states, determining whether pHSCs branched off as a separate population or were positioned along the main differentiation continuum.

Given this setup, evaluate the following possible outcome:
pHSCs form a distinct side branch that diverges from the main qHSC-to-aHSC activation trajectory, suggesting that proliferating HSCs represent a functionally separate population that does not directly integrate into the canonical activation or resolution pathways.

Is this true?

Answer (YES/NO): NO